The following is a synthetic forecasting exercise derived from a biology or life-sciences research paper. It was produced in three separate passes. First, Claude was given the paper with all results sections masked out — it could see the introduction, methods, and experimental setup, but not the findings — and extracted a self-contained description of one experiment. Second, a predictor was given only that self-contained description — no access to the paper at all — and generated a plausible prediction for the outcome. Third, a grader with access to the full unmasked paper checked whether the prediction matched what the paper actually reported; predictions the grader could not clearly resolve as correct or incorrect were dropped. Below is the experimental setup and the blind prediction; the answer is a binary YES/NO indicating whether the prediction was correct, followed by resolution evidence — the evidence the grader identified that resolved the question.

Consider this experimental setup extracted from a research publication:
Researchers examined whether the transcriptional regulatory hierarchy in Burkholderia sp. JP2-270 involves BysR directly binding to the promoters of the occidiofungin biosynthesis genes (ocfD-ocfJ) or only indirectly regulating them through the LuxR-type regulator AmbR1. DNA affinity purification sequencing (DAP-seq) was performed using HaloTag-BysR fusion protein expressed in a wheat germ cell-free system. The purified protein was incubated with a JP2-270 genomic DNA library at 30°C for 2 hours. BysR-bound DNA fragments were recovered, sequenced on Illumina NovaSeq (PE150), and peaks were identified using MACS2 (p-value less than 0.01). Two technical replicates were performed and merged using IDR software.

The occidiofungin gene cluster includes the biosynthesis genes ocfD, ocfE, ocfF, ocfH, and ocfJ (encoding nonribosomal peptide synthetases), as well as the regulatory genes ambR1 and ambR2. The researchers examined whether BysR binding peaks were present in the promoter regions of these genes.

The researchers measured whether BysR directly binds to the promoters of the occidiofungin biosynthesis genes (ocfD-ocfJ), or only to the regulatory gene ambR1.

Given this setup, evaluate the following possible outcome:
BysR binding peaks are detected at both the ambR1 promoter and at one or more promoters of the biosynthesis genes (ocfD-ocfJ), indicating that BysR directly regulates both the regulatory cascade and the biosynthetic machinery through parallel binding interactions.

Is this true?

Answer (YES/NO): YES